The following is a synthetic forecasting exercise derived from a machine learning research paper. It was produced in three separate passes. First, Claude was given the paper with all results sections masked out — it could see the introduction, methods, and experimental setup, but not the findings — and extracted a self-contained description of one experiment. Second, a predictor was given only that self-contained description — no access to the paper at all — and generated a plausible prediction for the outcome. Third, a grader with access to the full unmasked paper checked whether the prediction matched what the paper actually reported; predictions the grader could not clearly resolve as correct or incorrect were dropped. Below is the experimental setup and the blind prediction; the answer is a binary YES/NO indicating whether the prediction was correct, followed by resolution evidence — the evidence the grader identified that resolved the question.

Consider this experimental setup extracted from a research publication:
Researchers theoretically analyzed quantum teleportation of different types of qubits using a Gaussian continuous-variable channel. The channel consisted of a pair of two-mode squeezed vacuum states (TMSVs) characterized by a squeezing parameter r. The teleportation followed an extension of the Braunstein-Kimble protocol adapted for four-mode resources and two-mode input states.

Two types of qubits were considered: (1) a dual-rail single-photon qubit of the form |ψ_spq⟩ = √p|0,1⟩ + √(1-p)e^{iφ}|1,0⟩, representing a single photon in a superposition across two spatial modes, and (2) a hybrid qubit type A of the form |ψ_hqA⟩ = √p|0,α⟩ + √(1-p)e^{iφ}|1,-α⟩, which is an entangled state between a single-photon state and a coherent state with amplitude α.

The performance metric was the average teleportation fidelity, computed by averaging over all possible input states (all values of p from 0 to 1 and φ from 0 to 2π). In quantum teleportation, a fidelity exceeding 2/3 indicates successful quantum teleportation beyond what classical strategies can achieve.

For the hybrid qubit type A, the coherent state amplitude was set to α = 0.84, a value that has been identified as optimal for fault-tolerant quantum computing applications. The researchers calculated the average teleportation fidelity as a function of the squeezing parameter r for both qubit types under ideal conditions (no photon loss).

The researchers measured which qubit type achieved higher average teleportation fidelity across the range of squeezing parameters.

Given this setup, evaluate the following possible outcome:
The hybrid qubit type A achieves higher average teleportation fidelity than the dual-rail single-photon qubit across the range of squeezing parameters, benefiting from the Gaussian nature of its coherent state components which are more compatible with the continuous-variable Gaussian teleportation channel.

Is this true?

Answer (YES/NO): YES